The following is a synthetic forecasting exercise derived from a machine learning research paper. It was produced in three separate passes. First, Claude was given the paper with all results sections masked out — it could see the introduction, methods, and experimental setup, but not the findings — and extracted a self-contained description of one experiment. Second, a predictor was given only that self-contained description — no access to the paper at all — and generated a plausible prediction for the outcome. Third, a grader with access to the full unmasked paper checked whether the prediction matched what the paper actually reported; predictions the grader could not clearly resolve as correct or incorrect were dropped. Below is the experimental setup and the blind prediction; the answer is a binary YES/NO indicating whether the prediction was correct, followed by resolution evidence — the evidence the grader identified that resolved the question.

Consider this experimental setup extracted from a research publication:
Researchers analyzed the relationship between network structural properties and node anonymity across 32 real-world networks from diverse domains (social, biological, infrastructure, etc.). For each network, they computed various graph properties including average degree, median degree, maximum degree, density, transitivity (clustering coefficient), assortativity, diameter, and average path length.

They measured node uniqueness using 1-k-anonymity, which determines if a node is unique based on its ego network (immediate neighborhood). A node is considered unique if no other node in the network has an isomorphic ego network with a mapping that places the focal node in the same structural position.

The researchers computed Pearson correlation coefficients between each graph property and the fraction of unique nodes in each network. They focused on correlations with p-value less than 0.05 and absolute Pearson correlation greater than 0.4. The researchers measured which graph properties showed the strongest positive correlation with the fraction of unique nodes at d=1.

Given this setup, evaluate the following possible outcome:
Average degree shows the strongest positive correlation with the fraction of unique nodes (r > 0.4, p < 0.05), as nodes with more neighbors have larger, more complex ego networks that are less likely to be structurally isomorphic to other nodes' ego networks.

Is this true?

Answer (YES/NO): NO